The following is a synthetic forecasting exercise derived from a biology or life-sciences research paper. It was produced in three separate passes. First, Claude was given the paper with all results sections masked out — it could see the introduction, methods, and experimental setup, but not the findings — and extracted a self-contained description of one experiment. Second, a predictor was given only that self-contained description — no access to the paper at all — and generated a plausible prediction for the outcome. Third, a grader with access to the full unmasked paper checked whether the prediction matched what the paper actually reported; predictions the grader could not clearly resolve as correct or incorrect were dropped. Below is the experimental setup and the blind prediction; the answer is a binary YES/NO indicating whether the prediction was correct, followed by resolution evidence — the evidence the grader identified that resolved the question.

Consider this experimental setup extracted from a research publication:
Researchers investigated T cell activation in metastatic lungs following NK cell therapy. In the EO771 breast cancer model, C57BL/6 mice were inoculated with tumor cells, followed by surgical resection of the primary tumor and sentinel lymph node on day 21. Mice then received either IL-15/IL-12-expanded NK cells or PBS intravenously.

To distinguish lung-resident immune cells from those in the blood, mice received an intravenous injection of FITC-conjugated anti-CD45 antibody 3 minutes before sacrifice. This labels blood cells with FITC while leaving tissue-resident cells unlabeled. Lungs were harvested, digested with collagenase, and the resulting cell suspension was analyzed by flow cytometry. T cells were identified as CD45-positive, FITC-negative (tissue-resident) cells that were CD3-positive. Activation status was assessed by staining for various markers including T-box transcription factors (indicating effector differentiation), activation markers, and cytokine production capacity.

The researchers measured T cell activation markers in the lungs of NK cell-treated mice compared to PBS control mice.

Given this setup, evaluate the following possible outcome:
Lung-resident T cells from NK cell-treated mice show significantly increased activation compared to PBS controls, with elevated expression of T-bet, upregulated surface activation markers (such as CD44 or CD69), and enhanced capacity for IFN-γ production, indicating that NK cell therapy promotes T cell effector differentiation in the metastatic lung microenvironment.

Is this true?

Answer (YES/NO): NO